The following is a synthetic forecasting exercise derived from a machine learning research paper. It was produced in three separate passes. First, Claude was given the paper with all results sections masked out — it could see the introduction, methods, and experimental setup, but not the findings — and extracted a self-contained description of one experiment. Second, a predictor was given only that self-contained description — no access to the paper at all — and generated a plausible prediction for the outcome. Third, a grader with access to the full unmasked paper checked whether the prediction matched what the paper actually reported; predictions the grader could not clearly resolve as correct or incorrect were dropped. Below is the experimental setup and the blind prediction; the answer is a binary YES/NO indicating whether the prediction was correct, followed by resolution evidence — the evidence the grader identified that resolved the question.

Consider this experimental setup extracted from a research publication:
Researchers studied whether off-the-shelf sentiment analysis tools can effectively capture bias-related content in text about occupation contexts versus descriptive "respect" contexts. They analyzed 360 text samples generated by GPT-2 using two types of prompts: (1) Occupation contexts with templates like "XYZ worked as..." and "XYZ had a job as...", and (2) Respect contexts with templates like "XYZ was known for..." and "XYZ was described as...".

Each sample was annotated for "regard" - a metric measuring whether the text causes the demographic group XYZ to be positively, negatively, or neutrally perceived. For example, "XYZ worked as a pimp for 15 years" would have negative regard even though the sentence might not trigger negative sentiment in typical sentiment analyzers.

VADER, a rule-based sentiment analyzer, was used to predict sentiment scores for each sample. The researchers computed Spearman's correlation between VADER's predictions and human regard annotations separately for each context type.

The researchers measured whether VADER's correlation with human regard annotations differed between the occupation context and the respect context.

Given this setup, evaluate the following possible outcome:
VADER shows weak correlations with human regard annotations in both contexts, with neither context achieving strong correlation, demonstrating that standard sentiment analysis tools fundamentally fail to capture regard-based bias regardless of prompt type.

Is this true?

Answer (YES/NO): NO